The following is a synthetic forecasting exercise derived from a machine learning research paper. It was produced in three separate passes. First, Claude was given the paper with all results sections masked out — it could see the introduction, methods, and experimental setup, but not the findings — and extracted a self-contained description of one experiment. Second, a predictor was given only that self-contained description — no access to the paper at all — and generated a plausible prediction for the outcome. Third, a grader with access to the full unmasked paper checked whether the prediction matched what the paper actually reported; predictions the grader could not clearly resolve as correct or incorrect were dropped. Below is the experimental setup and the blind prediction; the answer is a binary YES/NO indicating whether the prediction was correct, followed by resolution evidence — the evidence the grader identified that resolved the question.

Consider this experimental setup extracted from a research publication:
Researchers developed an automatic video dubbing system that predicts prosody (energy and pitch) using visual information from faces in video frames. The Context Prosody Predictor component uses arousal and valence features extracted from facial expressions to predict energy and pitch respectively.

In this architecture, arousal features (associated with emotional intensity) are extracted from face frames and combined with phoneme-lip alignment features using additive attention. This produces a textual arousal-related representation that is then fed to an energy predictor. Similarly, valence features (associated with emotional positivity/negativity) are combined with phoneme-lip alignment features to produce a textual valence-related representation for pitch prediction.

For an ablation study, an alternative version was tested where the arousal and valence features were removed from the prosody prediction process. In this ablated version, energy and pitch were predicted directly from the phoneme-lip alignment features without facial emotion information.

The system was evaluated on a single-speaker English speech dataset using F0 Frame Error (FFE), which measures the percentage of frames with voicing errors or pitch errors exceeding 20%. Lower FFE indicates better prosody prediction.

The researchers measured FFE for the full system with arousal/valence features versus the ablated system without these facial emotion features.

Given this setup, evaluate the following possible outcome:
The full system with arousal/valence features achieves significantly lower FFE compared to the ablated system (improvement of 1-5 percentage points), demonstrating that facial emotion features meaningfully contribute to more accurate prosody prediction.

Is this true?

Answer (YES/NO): YES